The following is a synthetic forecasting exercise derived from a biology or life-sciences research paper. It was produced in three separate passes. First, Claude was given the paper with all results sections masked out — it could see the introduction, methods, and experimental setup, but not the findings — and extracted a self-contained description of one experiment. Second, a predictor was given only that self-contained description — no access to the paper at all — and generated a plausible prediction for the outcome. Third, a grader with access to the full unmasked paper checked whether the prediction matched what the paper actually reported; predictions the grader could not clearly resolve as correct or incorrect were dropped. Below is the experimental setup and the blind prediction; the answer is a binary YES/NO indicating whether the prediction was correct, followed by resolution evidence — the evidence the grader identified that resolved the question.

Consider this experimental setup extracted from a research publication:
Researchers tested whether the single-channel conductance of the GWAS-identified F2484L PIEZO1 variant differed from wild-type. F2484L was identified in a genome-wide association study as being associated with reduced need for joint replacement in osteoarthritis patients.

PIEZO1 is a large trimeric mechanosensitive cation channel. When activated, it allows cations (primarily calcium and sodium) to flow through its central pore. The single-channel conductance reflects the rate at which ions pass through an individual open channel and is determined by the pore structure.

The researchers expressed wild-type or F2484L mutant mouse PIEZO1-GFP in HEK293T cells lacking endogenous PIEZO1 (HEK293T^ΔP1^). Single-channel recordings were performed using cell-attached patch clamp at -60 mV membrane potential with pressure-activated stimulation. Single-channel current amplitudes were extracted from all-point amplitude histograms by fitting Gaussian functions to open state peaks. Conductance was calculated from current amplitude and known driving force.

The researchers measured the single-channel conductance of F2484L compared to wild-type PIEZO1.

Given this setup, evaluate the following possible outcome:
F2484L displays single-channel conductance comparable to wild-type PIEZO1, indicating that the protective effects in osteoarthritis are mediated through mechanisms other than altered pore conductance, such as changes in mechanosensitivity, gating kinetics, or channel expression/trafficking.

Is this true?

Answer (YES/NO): YES